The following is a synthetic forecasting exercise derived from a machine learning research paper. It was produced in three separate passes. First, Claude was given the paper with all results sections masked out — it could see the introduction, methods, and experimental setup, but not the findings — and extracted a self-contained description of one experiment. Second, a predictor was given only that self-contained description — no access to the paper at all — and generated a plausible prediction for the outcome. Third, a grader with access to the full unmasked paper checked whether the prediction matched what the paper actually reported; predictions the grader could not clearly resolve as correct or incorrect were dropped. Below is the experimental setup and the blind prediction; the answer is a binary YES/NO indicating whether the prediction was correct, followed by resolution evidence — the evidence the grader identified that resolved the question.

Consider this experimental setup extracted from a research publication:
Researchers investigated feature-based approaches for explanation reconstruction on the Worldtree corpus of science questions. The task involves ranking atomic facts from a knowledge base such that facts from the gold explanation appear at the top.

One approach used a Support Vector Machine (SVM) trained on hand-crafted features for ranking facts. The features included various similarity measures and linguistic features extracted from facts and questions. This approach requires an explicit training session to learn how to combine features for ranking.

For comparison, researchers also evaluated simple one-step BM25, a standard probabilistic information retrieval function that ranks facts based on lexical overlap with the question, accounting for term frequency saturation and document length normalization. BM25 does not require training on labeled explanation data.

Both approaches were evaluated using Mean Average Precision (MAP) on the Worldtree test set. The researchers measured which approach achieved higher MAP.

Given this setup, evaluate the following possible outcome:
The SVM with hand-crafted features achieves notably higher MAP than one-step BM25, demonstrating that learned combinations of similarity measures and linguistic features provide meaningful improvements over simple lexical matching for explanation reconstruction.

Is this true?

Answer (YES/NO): NO